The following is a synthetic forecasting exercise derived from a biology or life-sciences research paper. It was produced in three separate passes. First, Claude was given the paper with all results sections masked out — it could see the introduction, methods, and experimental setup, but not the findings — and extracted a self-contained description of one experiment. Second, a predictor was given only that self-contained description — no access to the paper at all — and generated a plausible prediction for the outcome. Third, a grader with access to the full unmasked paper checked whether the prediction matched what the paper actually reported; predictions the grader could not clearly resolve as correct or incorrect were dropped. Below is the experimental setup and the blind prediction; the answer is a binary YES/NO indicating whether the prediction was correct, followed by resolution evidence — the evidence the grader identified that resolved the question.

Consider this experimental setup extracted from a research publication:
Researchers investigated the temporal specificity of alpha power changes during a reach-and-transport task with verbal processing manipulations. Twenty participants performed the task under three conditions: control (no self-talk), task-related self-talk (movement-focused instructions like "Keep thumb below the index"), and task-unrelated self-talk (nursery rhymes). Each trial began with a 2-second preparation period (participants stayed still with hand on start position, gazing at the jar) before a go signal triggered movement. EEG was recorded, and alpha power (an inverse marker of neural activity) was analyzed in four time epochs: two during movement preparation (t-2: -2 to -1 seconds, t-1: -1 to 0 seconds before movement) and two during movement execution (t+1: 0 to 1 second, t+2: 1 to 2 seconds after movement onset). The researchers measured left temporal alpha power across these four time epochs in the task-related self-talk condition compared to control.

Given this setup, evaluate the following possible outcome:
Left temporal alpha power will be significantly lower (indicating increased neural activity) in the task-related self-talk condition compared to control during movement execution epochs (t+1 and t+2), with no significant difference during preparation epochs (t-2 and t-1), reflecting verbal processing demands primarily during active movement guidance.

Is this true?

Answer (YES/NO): YES